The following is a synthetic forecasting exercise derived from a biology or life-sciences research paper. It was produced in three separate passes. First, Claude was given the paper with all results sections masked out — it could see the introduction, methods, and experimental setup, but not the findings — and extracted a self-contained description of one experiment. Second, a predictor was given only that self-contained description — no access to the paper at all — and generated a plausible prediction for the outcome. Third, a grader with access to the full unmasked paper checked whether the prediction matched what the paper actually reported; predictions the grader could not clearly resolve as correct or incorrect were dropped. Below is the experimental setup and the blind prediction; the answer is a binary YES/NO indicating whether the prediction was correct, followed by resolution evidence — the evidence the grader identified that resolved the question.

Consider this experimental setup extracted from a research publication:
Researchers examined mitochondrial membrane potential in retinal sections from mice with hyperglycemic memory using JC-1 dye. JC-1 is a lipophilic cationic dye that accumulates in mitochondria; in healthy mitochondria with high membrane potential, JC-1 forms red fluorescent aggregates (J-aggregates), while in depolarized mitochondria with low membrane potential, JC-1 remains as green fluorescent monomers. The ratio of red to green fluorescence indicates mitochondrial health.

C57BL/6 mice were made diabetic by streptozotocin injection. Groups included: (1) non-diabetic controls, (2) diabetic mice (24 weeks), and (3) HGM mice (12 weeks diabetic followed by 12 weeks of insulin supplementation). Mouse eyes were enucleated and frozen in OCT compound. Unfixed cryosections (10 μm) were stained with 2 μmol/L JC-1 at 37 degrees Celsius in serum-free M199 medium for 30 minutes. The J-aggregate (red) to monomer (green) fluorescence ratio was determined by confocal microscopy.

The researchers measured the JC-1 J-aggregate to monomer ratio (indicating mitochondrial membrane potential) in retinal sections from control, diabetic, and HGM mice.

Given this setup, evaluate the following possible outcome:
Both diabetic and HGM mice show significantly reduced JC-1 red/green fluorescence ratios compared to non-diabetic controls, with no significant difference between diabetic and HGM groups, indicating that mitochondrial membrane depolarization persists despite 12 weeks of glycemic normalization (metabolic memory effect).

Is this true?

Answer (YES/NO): YES